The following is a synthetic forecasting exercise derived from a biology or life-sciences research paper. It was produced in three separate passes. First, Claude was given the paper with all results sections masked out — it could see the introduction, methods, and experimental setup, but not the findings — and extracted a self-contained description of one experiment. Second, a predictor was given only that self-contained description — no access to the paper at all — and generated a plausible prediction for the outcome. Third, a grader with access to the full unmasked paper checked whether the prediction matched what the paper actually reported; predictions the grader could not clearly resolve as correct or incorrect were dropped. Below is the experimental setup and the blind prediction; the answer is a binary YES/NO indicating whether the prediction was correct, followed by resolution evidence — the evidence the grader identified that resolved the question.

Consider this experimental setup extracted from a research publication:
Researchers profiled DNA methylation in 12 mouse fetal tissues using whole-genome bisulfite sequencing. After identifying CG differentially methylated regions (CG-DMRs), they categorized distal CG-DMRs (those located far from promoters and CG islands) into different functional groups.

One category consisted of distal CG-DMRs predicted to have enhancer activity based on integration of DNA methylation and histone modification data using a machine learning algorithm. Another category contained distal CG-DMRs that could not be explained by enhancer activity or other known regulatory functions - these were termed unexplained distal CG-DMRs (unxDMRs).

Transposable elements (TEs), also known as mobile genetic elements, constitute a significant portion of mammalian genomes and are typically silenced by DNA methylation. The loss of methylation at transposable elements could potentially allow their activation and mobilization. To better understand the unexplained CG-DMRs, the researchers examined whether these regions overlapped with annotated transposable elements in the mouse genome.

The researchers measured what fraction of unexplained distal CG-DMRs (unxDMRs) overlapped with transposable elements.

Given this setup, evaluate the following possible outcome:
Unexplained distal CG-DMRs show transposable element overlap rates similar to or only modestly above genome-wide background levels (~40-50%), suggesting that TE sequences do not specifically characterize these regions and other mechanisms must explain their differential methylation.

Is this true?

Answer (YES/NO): NO